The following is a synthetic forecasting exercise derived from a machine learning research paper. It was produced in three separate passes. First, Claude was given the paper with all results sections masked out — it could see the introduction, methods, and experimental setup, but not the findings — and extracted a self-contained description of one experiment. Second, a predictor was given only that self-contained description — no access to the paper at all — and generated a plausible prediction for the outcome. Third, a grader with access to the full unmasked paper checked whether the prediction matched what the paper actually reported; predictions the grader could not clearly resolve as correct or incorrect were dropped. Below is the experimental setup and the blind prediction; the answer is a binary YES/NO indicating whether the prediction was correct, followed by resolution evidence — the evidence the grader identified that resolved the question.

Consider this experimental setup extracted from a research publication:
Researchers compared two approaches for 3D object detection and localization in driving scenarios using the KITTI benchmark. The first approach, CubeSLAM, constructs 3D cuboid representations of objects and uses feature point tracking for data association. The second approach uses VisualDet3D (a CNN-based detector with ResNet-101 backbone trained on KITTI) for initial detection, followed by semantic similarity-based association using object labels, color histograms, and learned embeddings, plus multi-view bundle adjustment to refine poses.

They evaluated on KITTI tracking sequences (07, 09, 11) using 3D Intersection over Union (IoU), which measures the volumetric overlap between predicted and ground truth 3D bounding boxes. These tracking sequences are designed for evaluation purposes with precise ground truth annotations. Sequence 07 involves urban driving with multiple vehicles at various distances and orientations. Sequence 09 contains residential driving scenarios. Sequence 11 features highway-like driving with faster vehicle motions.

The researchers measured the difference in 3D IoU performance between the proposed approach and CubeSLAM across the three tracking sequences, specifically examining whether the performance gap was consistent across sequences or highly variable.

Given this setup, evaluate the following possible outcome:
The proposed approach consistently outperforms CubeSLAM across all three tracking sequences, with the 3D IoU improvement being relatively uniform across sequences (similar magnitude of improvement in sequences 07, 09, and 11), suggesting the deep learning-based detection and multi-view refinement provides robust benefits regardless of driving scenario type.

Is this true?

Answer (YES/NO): NO